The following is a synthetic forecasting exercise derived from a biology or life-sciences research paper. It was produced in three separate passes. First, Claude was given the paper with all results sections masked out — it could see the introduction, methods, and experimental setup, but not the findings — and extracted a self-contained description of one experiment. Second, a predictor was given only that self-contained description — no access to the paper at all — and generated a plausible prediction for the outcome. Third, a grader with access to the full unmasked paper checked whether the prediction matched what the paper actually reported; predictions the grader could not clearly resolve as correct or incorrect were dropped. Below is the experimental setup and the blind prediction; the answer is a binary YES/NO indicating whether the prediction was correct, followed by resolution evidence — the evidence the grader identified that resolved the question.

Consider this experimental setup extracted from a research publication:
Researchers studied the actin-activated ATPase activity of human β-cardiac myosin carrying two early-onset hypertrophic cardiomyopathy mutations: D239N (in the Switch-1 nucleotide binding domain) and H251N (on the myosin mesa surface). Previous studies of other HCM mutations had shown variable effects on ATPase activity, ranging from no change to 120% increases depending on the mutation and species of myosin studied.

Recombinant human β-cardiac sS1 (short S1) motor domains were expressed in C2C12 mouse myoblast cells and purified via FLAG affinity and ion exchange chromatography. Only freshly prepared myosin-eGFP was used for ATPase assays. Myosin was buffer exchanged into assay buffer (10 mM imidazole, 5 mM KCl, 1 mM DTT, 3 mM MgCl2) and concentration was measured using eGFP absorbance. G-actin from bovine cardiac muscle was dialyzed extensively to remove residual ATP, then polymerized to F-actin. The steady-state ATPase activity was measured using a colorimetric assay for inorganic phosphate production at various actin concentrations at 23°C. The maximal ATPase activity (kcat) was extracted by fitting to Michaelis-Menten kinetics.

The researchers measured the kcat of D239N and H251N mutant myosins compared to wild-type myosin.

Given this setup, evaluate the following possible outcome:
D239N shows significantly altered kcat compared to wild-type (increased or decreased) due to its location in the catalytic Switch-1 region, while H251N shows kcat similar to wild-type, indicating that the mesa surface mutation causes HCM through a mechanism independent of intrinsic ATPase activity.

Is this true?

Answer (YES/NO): NO